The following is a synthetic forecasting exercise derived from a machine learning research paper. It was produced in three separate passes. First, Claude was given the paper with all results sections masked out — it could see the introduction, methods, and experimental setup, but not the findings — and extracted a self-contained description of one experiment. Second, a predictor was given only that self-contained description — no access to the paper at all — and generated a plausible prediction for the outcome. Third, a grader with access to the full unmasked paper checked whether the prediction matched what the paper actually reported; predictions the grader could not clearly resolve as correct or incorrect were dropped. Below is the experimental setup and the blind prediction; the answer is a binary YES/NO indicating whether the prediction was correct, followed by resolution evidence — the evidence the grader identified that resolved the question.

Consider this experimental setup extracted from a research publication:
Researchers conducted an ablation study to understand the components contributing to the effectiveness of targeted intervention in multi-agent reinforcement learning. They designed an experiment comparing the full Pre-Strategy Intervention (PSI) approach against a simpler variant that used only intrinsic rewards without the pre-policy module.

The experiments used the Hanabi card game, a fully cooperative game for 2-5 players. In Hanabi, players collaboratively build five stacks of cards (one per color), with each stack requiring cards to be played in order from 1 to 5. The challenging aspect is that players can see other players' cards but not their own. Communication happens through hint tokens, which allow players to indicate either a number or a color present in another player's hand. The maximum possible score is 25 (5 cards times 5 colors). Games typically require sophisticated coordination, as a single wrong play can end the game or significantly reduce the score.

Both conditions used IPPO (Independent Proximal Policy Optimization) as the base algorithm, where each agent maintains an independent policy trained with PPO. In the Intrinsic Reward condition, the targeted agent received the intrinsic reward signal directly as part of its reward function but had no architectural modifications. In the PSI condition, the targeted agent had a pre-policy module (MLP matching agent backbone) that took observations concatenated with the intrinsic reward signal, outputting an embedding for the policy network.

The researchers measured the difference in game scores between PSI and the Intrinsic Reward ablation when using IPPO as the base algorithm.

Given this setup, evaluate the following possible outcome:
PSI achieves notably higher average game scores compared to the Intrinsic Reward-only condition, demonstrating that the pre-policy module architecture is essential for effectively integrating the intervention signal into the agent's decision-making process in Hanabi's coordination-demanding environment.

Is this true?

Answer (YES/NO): YES